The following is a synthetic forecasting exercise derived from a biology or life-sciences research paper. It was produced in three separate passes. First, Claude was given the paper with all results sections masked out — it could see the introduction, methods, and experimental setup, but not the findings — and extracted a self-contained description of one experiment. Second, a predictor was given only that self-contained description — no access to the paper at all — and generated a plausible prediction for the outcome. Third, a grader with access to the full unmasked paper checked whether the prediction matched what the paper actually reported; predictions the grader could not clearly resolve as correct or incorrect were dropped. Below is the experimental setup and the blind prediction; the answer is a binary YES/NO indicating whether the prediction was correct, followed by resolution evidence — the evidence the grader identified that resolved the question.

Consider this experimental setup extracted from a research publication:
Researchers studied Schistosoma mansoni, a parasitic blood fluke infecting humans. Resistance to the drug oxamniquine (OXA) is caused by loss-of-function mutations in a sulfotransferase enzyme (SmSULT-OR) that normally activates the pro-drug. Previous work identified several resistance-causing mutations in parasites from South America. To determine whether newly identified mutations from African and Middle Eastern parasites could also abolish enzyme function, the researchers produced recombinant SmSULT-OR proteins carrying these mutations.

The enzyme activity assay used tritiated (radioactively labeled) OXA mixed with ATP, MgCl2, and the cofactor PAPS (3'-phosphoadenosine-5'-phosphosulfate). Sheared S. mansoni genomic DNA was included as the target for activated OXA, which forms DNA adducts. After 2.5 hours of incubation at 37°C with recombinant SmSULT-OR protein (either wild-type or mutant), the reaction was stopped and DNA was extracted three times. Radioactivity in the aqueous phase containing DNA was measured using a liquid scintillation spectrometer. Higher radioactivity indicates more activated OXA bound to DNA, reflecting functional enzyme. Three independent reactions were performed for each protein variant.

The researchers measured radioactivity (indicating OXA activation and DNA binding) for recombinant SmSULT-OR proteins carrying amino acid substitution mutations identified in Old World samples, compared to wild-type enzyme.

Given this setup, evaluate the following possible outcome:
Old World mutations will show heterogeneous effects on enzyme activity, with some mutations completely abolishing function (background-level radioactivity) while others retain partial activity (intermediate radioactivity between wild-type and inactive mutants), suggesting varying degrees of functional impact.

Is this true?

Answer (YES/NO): YES